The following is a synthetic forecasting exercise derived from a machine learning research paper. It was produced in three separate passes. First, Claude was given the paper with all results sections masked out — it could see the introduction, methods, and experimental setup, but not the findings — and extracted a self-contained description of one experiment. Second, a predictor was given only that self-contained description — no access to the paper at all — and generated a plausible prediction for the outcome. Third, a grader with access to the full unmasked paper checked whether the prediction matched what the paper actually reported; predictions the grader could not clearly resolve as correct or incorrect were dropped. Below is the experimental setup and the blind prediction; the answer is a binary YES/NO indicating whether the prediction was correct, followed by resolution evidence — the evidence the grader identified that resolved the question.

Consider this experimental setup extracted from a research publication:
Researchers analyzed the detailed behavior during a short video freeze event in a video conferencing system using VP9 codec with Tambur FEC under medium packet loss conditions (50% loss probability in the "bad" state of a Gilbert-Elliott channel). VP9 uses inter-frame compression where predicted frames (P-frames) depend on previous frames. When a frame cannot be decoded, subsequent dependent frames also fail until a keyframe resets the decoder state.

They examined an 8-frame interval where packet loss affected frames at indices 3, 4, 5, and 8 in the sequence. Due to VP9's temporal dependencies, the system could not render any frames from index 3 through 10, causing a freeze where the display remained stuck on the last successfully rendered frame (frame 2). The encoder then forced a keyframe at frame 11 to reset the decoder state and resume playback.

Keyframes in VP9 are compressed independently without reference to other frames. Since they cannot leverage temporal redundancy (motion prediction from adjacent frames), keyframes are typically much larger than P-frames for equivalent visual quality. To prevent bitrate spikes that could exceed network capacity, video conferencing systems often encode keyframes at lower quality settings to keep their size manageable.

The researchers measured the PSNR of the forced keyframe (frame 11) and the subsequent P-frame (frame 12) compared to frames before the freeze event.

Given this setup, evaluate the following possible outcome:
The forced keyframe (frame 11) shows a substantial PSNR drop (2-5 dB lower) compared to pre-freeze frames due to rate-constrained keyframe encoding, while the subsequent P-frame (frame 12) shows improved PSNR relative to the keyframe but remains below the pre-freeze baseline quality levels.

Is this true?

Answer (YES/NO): NO